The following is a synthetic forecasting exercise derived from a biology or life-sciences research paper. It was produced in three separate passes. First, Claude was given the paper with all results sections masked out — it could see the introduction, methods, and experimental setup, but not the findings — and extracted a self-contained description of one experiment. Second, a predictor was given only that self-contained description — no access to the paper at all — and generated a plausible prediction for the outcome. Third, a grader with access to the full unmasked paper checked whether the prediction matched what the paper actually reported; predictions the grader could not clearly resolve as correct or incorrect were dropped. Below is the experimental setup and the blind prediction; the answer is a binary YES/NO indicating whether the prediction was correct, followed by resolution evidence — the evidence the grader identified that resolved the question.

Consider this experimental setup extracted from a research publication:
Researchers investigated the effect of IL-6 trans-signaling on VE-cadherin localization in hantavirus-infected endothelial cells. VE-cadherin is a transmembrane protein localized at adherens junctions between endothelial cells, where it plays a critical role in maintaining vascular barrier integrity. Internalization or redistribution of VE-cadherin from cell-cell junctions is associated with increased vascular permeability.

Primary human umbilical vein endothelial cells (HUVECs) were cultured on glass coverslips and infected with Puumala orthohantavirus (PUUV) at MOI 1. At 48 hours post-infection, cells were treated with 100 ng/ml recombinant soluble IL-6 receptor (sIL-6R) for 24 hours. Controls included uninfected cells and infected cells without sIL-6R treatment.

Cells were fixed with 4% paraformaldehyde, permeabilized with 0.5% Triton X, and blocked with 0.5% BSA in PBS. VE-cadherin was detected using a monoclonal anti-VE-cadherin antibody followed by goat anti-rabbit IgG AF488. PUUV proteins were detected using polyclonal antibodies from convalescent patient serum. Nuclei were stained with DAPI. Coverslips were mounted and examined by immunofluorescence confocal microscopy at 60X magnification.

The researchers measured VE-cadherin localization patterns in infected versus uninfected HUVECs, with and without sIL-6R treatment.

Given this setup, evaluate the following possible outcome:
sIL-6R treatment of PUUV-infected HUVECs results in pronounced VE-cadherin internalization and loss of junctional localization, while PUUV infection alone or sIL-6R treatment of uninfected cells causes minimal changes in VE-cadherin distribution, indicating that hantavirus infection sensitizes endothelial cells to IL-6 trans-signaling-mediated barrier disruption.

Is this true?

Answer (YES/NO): NO